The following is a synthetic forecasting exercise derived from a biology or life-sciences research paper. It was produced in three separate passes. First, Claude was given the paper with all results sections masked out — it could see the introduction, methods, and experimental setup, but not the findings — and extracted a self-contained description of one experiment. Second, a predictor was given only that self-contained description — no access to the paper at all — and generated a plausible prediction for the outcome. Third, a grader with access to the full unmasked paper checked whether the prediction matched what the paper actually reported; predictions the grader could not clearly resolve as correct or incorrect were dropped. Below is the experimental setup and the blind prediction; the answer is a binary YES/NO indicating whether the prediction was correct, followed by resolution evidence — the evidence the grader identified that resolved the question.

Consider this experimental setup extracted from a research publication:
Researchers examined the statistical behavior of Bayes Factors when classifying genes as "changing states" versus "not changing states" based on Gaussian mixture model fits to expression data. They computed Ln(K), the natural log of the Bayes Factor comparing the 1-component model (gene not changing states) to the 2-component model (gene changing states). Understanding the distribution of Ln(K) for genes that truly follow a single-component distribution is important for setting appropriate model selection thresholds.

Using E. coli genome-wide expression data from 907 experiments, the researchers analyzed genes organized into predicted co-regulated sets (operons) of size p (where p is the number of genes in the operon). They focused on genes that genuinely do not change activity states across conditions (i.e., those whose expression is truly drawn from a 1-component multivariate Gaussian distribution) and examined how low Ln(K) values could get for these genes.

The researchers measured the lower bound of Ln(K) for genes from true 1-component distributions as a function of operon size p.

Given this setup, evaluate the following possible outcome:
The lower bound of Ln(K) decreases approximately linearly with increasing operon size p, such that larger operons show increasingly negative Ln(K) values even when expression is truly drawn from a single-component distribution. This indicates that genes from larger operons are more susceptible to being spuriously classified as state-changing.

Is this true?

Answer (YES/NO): YES